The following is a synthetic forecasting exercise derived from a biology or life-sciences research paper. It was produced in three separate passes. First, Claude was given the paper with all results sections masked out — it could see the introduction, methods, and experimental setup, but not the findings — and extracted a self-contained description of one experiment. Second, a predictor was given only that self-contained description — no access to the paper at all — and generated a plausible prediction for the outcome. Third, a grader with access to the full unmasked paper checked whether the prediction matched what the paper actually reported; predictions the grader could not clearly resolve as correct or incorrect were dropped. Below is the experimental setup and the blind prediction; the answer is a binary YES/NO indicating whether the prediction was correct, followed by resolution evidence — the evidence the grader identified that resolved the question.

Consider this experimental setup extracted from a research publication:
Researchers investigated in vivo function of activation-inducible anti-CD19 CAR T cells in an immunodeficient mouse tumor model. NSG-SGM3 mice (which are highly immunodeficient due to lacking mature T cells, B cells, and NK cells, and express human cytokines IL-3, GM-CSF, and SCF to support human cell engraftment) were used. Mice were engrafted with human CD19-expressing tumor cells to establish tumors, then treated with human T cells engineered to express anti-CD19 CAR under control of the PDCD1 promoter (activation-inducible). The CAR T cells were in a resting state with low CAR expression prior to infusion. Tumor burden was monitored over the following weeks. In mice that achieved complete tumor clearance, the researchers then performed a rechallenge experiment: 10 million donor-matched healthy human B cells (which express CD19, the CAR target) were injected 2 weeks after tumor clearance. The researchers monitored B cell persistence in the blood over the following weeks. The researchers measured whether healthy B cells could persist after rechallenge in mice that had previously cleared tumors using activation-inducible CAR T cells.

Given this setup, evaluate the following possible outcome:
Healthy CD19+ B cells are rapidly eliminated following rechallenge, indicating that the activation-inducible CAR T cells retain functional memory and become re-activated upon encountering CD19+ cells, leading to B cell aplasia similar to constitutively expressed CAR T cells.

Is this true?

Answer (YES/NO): NO